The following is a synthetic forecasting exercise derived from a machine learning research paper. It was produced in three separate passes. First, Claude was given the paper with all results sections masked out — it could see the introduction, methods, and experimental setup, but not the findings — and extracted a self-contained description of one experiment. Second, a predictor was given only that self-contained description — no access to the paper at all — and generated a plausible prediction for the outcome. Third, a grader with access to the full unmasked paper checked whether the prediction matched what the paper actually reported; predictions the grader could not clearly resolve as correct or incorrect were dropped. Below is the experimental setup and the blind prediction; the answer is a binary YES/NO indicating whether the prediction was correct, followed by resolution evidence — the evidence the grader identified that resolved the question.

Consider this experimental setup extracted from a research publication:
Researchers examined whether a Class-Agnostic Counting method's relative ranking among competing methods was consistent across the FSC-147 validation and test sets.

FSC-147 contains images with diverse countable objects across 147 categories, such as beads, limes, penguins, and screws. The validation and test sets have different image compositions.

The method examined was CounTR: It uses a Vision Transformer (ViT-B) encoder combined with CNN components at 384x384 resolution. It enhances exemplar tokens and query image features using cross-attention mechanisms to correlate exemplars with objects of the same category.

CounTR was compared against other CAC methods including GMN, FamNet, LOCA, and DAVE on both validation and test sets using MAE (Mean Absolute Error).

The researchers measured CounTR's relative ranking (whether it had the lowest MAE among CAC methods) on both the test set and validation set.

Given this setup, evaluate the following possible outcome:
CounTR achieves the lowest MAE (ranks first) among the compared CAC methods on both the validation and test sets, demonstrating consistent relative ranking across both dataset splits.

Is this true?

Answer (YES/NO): NO